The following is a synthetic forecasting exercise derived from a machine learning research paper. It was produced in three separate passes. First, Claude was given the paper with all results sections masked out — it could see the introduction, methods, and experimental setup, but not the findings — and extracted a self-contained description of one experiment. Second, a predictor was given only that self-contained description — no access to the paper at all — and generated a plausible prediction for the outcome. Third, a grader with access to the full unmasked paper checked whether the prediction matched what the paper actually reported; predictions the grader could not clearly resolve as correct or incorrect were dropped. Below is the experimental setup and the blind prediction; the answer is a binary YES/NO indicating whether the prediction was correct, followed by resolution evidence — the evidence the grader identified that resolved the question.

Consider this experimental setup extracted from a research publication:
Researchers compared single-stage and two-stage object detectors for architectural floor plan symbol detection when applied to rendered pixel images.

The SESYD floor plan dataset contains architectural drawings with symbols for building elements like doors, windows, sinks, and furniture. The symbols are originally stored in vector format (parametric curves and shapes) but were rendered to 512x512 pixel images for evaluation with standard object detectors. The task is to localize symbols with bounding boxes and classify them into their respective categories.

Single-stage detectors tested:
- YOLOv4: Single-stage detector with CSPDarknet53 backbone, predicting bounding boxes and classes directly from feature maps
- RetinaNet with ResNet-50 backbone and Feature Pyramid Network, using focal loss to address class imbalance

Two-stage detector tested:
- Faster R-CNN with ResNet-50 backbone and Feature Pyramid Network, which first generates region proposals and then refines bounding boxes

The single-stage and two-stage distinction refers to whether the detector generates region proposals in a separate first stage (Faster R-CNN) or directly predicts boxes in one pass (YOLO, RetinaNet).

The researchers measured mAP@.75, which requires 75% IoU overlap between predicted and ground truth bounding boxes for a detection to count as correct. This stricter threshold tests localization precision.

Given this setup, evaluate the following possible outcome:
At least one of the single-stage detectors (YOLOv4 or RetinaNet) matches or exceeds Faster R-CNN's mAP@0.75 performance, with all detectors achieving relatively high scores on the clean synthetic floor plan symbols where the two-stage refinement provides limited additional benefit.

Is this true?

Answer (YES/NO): YES